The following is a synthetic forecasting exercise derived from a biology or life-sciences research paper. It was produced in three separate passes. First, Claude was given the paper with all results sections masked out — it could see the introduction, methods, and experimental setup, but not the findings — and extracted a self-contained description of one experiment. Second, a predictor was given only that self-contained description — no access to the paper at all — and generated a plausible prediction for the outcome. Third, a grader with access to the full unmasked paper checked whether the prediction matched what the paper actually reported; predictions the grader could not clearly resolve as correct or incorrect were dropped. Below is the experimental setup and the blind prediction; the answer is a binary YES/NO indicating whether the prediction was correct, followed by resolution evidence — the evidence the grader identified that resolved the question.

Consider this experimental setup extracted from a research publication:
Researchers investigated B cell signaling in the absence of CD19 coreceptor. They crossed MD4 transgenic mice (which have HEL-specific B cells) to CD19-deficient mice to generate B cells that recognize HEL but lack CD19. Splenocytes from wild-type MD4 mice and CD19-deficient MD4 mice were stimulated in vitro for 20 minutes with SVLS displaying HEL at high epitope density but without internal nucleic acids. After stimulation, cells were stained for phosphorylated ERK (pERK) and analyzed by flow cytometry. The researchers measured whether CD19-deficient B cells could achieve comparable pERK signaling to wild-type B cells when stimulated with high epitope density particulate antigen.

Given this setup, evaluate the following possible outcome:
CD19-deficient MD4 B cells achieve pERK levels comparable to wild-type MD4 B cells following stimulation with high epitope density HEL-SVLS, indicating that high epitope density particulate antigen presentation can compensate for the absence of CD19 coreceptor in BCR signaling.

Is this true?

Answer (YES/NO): YES